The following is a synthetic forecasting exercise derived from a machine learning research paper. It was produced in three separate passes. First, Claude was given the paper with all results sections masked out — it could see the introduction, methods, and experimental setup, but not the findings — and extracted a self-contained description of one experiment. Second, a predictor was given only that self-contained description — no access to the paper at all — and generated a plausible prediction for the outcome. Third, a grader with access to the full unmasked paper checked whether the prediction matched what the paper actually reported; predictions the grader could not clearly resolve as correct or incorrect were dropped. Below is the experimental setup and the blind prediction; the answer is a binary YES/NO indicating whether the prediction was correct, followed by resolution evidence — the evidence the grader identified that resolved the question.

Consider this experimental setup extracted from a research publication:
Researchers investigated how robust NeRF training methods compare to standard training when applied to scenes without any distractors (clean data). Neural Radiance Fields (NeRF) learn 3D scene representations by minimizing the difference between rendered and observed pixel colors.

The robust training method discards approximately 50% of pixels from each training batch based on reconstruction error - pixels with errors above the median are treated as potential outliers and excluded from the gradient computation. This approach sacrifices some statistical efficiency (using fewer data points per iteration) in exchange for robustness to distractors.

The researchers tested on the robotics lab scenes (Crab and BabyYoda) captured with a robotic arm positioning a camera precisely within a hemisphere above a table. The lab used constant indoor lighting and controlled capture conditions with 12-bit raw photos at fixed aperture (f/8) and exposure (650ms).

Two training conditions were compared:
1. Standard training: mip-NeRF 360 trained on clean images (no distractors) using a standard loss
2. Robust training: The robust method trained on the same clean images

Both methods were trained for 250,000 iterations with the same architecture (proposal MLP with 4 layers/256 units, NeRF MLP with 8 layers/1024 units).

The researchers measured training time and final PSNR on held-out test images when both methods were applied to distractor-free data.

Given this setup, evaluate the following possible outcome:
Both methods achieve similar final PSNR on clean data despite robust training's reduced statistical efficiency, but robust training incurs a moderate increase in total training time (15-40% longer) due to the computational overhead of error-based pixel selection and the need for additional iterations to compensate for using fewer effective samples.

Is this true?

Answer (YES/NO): NO